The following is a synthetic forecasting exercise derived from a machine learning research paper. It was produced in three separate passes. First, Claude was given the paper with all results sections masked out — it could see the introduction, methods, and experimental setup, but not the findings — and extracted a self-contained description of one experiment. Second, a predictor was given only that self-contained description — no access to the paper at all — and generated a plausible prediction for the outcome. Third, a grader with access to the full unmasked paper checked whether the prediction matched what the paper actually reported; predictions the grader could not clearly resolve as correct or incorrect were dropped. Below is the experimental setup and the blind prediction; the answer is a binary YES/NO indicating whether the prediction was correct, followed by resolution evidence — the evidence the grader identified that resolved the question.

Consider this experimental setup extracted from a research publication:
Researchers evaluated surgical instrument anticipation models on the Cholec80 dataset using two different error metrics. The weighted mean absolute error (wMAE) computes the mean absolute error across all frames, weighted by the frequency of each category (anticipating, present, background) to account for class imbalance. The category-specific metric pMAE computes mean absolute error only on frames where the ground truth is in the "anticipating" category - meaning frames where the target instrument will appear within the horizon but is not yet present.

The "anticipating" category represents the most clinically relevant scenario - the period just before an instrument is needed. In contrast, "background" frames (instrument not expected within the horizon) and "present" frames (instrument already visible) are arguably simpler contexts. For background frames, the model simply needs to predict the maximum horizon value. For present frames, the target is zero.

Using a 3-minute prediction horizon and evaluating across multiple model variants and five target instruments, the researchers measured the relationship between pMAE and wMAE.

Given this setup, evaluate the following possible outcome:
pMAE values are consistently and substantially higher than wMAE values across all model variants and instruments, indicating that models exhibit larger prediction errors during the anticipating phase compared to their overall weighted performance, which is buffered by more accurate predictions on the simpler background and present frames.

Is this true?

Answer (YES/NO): YES